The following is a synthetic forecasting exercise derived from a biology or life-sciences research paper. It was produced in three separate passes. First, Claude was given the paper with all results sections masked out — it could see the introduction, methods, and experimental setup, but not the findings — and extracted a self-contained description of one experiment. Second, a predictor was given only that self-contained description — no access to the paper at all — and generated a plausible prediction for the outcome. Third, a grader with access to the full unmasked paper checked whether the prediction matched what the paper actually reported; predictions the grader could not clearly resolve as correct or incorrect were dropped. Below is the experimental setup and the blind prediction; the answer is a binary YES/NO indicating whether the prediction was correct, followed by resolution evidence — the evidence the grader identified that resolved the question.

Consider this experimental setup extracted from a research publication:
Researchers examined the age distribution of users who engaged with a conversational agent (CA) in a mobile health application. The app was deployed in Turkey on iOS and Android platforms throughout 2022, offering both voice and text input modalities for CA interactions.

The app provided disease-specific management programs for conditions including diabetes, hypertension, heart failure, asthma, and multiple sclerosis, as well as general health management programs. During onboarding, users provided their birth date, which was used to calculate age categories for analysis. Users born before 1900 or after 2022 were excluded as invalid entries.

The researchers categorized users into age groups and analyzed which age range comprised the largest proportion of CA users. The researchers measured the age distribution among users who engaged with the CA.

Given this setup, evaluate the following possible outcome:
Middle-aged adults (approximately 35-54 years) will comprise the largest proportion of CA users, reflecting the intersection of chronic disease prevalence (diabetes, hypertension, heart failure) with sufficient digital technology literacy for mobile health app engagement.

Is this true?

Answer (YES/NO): NO